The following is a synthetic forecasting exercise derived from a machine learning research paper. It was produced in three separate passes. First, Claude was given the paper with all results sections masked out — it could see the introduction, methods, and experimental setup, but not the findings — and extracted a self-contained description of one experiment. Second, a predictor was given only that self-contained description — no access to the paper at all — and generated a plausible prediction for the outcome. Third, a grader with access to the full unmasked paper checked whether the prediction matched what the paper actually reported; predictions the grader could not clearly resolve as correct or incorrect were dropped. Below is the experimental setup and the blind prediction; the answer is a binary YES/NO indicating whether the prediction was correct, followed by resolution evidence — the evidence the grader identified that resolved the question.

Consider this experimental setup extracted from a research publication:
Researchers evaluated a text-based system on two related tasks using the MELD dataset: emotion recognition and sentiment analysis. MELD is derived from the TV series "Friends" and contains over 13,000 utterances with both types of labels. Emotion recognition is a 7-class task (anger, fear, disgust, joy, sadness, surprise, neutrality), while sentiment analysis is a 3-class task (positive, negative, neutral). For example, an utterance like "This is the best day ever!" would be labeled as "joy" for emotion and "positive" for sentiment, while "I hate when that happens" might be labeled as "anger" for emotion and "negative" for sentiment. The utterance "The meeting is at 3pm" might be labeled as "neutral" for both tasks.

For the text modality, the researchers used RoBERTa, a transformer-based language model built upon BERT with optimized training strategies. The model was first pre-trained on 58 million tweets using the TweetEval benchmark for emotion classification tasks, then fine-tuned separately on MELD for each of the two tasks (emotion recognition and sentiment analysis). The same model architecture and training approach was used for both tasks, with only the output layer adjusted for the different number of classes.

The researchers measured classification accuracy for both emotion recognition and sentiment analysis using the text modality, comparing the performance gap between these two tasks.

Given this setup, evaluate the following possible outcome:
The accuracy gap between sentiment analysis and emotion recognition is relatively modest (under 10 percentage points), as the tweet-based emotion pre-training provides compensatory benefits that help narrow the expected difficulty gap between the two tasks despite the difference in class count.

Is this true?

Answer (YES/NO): YES